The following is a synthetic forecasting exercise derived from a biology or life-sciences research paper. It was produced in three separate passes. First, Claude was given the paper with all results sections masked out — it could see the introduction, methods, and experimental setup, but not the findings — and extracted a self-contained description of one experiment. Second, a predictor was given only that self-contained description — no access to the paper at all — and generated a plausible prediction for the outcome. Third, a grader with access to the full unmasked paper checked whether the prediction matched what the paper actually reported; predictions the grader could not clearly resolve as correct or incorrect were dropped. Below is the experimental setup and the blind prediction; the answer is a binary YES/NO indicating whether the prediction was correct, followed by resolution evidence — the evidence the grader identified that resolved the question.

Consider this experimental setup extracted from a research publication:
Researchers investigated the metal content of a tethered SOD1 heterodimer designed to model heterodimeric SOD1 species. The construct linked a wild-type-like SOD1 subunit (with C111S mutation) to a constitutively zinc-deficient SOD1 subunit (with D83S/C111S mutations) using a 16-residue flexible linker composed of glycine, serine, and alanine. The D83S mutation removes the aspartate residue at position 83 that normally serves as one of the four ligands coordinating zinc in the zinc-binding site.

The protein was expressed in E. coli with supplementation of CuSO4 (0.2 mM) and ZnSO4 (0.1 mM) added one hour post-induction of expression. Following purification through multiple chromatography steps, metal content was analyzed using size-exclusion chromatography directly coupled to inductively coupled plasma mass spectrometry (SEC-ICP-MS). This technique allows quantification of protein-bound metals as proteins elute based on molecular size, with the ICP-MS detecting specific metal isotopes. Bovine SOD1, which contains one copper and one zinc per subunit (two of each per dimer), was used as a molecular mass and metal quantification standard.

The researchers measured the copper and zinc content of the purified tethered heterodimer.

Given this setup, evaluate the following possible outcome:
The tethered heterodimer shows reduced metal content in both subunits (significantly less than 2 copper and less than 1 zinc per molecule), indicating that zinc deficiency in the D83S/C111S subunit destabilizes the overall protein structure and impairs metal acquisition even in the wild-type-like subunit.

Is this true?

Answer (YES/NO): NO